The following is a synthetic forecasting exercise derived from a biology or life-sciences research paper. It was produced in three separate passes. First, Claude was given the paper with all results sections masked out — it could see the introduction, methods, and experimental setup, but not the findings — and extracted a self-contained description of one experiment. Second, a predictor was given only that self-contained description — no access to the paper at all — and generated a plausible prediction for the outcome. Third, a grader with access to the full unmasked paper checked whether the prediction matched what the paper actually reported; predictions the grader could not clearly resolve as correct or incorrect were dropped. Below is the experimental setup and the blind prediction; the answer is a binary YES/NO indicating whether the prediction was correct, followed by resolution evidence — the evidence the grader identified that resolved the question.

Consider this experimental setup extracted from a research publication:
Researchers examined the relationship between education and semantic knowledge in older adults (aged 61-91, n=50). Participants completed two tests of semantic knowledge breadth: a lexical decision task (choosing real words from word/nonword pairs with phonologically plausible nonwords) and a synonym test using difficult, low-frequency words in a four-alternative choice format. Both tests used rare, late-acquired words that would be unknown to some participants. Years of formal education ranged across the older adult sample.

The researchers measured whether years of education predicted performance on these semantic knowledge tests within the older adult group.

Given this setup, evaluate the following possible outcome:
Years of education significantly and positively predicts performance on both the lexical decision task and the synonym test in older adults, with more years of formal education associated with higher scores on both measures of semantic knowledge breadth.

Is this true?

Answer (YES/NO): YES